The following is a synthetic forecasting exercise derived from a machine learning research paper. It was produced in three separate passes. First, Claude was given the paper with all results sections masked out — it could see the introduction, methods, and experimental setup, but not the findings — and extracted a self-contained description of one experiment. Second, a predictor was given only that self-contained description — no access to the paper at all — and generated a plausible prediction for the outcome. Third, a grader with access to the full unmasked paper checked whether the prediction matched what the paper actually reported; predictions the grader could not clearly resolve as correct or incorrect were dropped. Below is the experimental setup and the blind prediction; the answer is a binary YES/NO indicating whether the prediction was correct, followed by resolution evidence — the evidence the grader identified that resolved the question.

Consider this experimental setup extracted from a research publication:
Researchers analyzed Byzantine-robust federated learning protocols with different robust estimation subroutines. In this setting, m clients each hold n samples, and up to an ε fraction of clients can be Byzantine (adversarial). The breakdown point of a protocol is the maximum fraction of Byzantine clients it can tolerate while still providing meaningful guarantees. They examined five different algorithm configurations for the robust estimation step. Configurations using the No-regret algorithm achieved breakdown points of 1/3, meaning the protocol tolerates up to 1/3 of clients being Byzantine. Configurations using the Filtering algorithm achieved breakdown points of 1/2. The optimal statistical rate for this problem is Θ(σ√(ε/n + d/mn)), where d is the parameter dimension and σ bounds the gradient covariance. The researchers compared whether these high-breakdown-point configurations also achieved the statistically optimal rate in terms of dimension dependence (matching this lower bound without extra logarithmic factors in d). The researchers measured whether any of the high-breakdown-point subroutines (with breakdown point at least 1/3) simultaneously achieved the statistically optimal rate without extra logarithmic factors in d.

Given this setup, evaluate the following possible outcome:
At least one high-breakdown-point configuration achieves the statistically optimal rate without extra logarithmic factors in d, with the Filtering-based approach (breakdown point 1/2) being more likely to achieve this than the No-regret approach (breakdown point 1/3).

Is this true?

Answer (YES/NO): NO